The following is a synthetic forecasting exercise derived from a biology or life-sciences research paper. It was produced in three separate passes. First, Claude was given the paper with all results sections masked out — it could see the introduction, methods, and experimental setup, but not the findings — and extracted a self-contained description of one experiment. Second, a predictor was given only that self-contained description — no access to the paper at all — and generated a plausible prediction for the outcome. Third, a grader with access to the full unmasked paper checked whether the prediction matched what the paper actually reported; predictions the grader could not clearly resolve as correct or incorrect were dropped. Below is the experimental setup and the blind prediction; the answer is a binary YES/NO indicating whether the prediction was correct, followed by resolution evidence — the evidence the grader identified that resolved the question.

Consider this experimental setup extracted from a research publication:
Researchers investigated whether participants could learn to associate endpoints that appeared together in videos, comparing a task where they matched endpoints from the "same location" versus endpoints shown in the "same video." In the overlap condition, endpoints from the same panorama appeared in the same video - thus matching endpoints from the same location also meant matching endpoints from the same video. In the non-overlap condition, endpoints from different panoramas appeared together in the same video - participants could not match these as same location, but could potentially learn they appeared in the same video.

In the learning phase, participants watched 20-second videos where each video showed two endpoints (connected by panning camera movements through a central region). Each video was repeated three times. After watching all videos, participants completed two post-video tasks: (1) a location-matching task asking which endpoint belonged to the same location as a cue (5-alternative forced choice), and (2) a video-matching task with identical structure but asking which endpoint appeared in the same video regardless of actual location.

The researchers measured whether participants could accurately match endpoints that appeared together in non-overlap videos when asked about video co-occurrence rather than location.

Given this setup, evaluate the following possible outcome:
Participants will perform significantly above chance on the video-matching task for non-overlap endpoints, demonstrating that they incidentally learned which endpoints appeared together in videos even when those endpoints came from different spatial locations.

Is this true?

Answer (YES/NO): NO